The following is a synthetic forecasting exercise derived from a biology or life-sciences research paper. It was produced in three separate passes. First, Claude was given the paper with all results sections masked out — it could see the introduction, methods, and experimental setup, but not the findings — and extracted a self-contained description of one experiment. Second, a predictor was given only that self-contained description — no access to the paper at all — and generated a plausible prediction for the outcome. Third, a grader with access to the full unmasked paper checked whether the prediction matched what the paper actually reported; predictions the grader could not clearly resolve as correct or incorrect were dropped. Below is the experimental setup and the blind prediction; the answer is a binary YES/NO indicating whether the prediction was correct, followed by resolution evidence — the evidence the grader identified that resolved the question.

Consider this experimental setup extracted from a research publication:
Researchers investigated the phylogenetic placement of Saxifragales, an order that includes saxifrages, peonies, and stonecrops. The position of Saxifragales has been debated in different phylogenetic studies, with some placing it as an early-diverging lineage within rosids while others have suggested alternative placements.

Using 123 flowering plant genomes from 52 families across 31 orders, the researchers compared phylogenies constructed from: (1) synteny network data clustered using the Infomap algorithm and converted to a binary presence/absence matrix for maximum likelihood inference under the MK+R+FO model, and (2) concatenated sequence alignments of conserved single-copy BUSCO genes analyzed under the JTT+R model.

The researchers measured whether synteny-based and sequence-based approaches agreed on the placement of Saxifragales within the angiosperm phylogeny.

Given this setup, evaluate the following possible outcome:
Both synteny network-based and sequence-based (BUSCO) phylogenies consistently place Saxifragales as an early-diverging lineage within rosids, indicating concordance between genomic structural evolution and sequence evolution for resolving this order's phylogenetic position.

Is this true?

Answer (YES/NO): NO